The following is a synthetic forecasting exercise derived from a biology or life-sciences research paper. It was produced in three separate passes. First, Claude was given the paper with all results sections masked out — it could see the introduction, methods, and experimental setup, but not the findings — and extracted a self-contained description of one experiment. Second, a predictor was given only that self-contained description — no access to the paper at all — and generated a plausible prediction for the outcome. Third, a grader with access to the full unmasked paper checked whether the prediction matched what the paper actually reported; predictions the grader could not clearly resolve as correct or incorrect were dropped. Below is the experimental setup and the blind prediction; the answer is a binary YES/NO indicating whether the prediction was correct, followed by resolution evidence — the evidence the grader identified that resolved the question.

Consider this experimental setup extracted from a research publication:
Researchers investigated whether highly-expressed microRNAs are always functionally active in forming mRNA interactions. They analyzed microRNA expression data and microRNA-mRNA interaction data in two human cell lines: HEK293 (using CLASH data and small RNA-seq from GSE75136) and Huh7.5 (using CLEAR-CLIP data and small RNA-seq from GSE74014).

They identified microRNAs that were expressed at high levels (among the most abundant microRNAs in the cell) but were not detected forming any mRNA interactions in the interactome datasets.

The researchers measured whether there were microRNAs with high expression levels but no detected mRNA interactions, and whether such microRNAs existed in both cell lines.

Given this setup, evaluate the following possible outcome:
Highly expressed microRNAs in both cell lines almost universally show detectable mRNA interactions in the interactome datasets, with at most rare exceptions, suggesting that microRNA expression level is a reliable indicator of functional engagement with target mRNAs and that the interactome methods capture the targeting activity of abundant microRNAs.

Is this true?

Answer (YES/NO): NO